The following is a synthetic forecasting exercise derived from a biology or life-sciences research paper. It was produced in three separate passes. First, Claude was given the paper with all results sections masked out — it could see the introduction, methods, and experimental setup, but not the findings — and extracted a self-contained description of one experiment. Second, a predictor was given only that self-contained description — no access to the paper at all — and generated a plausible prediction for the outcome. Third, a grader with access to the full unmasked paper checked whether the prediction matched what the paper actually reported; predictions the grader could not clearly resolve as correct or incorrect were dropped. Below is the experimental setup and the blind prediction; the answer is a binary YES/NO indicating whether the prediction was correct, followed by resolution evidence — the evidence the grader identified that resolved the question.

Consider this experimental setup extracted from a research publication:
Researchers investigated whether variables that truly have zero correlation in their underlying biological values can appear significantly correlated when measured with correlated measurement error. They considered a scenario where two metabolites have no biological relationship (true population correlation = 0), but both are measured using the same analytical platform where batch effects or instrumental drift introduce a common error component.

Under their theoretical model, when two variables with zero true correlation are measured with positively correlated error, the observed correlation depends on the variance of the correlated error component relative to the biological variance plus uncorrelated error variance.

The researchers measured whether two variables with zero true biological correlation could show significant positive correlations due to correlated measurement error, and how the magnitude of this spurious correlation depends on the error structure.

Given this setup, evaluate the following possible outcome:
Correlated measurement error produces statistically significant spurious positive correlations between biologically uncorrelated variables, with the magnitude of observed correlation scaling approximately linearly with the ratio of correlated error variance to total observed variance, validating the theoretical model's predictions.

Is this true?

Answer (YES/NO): NO